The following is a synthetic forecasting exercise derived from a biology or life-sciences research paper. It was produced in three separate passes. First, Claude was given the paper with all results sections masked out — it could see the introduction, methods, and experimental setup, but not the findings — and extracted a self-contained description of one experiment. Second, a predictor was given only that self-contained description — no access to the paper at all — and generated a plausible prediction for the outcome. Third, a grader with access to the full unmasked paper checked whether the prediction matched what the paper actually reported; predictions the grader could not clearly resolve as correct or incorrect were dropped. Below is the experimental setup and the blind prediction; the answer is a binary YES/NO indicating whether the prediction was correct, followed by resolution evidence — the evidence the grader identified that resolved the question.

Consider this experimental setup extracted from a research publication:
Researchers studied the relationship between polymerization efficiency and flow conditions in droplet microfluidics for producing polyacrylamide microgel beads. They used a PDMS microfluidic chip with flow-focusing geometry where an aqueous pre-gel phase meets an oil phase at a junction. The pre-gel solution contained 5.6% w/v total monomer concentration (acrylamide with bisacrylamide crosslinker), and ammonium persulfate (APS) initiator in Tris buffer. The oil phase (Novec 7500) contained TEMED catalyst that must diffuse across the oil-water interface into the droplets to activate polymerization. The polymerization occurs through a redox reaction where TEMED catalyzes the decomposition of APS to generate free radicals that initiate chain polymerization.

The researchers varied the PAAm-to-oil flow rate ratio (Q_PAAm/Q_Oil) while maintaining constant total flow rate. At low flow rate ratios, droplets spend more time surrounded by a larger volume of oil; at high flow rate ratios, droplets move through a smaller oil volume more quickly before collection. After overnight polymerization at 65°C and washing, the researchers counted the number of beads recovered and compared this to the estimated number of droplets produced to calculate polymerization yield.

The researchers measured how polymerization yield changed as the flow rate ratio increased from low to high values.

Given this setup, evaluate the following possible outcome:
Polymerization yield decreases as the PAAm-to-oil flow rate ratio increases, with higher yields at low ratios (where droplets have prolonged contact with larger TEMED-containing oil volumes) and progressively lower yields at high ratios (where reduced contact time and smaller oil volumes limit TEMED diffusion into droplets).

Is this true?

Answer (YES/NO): NO